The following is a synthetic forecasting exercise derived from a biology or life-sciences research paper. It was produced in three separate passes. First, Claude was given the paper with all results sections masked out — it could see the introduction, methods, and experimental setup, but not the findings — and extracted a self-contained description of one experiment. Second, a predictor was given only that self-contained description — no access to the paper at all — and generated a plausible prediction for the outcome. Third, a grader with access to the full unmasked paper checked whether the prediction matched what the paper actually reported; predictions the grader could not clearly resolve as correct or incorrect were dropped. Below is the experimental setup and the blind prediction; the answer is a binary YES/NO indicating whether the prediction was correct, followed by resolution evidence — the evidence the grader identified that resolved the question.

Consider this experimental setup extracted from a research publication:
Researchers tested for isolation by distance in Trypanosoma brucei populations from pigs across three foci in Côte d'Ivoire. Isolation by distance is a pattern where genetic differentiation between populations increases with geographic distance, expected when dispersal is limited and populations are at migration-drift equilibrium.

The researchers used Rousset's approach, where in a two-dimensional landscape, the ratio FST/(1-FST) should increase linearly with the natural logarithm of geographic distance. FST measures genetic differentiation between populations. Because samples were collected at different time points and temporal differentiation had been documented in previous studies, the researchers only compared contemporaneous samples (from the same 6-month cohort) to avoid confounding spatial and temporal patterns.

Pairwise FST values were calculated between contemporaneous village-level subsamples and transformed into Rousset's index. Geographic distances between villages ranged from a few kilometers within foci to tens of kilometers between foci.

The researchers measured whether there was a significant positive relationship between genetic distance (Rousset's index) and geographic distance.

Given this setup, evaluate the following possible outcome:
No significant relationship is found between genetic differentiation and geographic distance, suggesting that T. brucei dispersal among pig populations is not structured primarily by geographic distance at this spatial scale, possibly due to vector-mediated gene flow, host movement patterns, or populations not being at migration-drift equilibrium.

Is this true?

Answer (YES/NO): YES